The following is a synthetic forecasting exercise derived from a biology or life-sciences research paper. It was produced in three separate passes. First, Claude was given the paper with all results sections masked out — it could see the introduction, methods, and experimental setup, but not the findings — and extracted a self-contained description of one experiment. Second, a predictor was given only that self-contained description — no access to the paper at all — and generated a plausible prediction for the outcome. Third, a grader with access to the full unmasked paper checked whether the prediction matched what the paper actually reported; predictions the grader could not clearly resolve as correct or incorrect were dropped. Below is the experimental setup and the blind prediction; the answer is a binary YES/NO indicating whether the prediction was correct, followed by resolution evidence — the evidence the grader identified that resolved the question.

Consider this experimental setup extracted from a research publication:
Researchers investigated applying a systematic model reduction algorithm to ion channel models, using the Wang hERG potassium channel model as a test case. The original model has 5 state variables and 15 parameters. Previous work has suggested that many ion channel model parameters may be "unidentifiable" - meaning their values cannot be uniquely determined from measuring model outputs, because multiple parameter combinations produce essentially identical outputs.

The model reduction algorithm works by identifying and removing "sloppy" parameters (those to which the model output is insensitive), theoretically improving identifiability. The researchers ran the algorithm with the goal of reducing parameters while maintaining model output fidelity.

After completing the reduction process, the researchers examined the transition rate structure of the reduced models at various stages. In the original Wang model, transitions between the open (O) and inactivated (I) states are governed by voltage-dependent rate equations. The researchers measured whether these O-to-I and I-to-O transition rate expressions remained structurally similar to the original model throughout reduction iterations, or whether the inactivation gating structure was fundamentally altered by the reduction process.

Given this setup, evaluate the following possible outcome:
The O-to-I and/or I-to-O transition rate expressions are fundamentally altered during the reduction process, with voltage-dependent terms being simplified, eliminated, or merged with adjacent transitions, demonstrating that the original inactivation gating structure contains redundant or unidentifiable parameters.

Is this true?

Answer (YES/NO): YES